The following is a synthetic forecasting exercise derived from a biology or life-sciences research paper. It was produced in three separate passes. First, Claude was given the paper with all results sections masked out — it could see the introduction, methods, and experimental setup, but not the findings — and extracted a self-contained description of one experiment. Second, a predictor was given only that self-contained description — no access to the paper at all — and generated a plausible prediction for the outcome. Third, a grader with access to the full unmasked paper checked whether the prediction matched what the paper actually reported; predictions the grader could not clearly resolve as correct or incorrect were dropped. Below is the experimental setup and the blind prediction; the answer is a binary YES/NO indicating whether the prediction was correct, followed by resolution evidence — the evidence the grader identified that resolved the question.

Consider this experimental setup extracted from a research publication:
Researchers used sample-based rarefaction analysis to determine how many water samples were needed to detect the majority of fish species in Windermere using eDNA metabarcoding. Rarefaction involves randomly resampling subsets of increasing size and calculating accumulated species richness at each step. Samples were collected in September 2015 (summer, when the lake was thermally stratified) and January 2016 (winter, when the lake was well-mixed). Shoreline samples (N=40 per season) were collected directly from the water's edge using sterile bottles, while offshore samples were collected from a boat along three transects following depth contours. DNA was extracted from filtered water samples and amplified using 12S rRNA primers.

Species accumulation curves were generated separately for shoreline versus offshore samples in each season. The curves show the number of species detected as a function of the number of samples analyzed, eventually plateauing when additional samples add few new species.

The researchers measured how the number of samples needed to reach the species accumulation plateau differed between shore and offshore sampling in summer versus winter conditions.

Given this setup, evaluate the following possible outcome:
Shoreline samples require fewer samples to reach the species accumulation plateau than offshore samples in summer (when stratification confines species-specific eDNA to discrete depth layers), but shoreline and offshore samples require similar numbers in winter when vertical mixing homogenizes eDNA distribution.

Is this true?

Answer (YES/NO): YES